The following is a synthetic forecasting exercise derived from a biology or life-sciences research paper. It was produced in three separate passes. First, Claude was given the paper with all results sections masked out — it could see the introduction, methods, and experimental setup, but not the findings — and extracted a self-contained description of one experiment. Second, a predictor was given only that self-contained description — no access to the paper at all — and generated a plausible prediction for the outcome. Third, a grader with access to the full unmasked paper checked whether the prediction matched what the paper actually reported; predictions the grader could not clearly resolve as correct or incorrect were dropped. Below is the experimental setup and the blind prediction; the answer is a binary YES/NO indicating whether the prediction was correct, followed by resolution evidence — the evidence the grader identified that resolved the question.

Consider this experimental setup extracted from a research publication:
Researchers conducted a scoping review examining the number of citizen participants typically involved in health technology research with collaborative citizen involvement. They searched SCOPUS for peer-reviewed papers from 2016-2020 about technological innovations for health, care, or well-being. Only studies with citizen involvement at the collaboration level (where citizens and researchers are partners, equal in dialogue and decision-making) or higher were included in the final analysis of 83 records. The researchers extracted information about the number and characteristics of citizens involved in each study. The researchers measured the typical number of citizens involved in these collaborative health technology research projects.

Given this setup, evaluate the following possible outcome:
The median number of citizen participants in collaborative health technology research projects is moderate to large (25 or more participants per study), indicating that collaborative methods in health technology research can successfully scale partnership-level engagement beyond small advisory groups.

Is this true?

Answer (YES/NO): YES